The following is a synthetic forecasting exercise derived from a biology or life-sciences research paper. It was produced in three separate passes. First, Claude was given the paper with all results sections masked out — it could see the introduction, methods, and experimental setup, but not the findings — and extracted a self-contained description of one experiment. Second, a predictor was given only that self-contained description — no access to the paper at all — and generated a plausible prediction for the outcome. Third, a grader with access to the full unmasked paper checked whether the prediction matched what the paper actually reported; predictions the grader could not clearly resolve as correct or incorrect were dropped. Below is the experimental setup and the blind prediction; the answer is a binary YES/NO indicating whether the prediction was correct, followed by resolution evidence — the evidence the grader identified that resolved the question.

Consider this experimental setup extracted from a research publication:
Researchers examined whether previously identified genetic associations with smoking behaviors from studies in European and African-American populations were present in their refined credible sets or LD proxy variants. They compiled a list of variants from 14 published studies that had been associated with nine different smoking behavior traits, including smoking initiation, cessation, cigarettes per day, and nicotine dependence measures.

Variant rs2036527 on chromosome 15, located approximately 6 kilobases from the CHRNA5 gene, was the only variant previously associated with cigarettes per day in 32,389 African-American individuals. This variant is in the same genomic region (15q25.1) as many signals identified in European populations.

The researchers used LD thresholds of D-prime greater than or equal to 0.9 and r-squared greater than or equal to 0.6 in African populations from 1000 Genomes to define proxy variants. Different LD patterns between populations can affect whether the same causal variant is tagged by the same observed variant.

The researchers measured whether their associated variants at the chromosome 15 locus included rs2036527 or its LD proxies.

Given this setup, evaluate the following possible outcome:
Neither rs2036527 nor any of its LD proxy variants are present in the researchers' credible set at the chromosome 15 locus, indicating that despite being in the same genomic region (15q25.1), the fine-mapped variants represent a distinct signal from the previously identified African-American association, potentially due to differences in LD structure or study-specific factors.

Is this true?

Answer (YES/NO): NO